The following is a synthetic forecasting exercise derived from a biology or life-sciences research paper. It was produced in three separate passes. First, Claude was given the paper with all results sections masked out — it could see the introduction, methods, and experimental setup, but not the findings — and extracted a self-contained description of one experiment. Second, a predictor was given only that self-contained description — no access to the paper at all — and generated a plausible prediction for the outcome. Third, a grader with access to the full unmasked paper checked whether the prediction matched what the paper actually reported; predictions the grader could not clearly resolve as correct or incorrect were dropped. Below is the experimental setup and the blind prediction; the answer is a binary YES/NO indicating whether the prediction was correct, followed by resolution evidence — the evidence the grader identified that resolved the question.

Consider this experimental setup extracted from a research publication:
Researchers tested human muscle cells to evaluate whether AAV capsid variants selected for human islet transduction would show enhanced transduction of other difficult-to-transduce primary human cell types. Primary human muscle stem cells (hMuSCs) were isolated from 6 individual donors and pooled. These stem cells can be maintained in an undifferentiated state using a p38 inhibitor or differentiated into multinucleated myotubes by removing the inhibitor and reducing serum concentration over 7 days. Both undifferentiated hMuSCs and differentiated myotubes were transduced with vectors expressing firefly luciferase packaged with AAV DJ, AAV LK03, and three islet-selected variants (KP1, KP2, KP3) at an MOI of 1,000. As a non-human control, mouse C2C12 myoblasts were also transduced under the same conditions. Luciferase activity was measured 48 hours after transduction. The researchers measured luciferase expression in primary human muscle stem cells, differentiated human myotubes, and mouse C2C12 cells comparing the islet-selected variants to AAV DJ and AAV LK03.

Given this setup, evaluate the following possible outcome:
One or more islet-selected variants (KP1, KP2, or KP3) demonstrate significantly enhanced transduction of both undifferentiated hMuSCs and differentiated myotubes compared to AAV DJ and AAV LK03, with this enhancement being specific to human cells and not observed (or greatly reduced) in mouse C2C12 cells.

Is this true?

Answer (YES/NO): NO